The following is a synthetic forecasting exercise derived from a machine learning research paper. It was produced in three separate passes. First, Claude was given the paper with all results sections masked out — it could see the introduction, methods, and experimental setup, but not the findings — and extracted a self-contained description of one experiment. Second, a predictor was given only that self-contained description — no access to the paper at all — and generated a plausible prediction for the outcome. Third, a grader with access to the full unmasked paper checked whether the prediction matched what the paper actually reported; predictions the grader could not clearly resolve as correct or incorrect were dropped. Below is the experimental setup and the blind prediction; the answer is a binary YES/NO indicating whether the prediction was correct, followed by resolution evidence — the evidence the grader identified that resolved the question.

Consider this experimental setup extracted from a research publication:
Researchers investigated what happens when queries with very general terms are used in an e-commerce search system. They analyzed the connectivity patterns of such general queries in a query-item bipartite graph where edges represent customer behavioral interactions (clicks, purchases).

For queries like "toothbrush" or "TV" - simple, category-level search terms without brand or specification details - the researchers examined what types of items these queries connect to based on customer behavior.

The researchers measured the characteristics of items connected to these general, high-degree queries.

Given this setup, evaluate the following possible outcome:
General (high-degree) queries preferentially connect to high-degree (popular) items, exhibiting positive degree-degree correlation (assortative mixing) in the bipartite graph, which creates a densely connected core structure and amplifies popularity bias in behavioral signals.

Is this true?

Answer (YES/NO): NO